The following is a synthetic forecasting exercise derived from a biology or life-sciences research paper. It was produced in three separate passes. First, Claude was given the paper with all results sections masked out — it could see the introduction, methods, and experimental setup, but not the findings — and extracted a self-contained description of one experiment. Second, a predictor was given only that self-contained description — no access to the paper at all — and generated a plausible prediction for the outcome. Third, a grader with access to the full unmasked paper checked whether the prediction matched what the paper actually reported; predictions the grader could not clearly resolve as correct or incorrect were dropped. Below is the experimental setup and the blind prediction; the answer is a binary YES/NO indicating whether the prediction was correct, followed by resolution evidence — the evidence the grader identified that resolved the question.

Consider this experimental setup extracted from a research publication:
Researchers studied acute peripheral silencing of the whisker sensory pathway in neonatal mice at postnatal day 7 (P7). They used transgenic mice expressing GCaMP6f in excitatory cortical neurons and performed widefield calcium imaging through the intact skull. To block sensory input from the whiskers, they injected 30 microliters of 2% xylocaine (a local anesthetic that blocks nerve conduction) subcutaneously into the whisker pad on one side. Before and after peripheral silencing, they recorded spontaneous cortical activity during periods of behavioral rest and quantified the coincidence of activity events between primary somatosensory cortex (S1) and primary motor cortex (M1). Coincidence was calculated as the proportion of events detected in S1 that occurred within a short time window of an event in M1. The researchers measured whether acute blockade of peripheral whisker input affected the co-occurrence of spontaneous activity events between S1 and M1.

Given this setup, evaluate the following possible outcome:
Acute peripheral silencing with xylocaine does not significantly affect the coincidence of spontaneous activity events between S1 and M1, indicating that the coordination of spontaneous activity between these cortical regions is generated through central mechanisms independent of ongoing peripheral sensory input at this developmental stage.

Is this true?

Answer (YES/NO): NO